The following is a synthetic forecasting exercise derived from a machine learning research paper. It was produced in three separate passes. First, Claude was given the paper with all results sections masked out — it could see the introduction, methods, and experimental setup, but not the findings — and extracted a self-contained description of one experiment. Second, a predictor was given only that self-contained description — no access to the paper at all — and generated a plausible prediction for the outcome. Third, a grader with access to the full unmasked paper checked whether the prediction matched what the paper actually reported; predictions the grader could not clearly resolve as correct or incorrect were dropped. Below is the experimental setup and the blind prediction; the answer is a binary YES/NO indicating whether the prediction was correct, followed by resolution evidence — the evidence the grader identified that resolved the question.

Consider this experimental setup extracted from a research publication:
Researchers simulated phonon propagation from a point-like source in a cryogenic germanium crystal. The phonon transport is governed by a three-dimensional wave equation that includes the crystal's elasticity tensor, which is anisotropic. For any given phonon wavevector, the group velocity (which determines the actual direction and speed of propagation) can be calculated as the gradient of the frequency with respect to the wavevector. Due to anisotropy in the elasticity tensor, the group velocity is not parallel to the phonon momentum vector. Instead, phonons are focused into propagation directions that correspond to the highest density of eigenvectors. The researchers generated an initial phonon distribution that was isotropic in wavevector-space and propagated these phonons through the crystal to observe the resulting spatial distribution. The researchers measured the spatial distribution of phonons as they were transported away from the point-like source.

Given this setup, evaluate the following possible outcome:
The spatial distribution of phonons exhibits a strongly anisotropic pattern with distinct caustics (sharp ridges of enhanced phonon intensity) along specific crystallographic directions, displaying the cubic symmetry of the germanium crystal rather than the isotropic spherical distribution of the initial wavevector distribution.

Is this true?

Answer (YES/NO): YES